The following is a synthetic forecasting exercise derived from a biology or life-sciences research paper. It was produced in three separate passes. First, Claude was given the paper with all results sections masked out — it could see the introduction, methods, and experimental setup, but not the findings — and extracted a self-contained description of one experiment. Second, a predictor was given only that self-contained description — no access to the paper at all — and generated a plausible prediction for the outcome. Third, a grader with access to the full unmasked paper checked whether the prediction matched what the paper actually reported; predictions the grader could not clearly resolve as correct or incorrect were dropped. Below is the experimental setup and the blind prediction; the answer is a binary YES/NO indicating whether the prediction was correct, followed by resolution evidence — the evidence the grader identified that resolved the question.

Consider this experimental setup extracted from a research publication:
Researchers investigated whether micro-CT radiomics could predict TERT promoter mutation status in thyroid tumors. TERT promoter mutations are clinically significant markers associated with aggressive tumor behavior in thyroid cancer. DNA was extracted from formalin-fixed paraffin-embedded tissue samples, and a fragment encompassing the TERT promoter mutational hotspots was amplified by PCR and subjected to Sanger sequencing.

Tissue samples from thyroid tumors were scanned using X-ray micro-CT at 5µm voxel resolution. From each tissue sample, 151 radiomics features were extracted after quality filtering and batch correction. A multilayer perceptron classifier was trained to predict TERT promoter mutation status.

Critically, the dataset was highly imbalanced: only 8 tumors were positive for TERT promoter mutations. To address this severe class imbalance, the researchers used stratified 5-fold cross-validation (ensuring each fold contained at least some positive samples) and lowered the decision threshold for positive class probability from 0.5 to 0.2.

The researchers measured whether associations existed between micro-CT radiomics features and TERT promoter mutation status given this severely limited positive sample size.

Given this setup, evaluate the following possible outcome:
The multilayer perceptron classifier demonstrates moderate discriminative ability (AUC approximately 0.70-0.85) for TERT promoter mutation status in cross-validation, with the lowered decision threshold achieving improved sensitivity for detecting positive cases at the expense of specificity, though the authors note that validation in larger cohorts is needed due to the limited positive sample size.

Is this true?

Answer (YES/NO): NO